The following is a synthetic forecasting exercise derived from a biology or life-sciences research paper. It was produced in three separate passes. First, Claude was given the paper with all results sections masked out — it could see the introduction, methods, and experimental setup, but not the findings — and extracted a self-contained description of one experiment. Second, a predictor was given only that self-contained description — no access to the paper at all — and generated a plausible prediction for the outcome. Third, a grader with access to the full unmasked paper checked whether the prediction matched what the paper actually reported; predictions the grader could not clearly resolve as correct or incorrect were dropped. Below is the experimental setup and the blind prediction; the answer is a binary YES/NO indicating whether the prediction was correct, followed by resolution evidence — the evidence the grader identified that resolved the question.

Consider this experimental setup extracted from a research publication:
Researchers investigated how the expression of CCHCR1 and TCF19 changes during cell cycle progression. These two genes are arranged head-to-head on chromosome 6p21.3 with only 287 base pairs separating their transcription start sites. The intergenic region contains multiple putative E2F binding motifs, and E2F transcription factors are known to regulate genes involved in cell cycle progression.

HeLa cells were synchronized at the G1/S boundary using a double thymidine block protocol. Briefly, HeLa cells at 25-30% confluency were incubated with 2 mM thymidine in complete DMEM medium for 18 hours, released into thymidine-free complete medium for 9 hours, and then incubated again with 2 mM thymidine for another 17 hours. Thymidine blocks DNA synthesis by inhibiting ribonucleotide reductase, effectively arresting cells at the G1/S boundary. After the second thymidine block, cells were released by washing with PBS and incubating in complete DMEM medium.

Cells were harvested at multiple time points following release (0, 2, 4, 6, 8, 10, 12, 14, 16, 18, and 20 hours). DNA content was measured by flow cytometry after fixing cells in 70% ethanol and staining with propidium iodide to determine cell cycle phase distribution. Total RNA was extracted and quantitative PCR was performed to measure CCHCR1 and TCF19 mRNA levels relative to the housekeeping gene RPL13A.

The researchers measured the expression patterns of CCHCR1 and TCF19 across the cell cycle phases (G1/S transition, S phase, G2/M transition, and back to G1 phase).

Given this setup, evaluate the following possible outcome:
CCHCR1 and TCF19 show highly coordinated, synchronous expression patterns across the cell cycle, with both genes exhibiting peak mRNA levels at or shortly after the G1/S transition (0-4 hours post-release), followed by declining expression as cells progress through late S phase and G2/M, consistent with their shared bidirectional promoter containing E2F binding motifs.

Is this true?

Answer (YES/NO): YES